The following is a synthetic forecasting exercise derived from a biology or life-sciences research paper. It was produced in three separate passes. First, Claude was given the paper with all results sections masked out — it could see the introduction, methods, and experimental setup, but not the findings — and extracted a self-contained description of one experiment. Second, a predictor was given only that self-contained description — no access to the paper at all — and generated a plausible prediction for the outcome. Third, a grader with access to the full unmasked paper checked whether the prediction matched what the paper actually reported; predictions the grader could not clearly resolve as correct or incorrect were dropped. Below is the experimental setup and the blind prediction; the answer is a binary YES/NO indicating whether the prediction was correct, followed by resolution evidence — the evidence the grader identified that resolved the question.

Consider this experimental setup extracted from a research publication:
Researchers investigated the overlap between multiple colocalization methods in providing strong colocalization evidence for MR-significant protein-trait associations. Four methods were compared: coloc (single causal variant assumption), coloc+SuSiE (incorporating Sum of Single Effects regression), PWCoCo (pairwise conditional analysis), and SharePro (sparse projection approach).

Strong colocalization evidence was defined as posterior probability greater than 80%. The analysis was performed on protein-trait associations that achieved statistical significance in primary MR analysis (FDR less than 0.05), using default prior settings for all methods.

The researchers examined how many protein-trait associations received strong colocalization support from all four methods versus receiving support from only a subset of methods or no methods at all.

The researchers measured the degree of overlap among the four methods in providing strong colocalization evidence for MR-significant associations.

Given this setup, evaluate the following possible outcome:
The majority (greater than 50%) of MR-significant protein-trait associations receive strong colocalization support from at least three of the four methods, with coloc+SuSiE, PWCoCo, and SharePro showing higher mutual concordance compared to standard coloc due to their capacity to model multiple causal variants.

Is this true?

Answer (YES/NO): NO